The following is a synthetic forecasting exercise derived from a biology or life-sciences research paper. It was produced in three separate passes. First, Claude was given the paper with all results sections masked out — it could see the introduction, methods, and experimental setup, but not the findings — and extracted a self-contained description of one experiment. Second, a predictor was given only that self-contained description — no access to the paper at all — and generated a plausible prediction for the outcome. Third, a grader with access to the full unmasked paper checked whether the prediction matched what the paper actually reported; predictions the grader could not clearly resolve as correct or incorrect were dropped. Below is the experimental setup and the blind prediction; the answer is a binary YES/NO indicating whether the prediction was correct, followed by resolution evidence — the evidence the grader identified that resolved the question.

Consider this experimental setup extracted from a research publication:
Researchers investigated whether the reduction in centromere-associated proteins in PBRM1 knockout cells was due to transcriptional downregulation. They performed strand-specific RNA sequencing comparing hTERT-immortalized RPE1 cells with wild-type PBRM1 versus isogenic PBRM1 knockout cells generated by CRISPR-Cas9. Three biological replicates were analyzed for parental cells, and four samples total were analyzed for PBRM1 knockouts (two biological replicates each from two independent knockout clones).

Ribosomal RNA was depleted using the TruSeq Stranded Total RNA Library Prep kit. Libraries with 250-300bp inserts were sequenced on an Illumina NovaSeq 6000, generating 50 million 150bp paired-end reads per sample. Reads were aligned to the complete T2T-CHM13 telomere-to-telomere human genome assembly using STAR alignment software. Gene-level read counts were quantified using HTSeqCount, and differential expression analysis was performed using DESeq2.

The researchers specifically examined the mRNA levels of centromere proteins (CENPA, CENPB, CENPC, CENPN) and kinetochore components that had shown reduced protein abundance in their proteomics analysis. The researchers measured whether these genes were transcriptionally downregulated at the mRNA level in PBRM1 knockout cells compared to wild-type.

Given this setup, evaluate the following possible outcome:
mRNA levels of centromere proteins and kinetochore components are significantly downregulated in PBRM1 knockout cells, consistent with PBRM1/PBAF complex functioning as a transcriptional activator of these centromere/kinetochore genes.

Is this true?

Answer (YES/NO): NO